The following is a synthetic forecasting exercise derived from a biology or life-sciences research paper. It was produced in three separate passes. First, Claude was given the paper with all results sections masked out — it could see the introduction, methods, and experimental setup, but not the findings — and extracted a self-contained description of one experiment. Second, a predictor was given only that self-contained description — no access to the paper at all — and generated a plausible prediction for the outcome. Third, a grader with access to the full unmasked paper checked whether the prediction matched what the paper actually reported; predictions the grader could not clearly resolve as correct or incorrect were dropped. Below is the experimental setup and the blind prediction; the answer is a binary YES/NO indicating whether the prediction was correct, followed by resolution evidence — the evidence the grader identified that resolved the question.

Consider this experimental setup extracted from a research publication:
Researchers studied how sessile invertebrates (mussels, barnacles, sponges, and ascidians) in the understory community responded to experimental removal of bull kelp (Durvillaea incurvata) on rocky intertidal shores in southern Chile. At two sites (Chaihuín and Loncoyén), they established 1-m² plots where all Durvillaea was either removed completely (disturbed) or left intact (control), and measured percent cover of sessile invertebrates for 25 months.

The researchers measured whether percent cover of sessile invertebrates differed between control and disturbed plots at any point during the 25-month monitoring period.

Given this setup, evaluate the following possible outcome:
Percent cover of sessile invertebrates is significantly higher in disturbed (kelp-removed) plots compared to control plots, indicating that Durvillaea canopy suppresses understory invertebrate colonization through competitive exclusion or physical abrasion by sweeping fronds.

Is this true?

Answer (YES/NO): NO